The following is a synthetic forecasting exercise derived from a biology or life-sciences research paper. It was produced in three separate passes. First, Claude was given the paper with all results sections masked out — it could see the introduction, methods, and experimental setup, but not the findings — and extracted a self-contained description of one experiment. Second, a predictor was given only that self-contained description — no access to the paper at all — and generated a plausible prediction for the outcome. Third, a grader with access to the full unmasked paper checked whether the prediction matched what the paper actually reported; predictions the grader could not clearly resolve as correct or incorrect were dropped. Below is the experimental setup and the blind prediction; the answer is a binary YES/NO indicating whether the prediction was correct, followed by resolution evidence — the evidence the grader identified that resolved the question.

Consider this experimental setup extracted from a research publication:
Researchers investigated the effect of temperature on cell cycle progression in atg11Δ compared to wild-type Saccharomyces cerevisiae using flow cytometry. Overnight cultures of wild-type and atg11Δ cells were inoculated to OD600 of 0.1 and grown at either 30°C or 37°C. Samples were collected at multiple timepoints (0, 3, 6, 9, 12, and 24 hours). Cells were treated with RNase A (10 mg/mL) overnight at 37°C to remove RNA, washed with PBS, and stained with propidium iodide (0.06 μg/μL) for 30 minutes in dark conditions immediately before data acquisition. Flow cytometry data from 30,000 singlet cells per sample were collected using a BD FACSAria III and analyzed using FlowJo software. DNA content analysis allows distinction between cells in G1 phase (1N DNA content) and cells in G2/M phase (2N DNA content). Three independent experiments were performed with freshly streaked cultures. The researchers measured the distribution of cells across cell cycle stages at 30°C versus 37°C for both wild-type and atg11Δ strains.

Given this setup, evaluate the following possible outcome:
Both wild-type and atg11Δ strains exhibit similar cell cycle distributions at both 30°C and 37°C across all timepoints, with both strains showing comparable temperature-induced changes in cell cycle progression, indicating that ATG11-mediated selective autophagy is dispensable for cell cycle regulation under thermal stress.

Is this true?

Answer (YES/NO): NO